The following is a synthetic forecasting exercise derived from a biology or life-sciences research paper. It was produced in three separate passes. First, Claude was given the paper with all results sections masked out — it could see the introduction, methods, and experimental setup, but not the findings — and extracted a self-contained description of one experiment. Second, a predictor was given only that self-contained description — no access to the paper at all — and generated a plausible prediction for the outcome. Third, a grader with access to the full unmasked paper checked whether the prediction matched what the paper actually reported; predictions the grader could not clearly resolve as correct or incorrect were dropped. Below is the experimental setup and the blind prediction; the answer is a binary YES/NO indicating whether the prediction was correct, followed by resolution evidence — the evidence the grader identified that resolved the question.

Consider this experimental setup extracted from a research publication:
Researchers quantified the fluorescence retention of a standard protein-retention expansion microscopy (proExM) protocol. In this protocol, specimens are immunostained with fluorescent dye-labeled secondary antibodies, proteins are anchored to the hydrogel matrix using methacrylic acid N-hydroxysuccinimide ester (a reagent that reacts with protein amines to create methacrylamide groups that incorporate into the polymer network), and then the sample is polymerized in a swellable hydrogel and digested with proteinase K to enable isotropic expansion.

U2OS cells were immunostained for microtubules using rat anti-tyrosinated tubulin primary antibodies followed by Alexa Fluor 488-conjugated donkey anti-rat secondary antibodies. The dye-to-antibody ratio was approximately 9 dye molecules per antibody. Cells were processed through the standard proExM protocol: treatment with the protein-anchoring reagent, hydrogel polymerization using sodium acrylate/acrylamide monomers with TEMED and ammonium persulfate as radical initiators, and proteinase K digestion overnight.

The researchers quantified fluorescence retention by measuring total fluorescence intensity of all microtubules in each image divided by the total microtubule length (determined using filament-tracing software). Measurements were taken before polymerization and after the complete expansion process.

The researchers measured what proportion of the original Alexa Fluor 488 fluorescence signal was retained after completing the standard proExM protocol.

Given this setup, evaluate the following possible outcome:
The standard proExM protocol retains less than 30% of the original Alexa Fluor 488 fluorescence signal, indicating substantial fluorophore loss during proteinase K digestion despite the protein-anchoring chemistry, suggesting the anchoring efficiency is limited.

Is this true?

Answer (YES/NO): YES